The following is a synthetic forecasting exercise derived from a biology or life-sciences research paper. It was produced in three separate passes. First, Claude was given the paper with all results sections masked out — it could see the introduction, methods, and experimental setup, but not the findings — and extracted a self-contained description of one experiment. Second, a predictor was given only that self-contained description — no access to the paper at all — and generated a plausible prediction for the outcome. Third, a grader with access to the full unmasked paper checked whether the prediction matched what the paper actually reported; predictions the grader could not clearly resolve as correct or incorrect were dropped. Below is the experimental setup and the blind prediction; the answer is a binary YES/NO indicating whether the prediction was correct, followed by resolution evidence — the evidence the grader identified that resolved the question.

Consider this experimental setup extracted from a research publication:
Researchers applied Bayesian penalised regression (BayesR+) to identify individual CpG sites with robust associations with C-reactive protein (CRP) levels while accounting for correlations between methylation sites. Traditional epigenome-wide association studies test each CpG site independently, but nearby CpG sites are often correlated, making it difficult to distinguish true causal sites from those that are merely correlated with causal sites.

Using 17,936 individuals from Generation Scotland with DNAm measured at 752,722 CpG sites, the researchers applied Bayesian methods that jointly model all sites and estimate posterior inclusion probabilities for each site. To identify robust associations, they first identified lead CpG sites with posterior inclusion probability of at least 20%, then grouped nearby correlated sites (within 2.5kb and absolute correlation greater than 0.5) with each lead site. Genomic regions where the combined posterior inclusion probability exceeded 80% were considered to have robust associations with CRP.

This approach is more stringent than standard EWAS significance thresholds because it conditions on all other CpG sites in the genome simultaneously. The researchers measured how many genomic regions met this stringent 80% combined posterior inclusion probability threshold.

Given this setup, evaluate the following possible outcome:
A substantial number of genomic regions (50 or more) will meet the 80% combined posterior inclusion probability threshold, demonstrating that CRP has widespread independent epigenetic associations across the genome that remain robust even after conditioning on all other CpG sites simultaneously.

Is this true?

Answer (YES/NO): NO